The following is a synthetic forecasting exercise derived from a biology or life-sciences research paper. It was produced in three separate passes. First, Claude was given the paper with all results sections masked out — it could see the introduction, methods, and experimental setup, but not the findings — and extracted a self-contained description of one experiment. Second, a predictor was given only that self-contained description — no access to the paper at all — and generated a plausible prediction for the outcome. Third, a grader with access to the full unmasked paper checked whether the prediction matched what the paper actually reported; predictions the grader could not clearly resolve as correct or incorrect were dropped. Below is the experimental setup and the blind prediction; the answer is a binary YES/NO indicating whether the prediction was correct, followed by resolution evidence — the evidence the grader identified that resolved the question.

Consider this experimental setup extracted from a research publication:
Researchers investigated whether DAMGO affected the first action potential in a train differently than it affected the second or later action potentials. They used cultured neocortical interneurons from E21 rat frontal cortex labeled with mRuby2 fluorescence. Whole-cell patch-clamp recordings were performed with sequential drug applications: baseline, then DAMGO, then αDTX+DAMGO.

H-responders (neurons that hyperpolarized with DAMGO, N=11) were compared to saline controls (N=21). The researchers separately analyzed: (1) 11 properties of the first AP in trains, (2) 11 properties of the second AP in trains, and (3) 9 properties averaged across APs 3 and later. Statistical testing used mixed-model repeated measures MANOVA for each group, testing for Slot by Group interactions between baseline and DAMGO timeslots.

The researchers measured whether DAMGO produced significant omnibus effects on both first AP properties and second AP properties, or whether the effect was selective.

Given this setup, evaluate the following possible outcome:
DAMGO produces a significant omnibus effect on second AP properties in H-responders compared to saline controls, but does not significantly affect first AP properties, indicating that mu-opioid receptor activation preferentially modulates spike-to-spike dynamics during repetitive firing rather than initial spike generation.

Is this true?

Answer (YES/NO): NO